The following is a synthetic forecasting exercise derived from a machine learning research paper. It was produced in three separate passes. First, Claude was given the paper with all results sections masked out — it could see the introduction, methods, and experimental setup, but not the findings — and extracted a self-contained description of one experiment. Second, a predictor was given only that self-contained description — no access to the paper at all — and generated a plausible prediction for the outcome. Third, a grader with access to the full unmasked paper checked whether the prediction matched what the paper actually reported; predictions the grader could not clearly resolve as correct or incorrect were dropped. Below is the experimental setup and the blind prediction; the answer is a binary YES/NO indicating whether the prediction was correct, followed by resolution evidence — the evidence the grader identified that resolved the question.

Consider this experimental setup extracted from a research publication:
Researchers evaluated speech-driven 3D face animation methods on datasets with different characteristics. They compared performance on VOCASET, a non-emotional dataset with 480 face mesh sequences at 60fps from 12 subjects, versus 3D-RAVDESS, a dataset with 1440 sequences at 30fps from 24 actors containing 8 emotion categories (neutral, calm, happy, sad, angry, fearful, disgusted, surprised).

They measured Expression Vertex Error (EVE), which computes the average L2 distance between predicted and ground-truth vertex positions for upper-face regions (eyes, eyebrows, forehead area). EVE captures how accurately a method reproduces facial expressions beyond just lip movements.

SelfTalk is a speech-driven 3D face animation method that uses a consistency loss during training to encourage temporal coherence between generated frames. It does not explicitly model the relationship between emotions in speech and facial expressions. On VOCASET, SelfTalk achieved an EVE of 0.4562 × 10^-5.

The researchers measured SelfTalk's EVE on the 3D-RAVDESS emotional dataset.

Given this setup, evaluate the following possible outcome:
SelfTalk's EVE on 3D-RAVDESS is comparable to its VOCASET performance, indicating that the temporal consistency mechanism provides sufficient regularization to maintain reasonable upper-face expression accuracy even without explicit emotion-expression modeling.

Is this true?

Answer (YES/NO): NO